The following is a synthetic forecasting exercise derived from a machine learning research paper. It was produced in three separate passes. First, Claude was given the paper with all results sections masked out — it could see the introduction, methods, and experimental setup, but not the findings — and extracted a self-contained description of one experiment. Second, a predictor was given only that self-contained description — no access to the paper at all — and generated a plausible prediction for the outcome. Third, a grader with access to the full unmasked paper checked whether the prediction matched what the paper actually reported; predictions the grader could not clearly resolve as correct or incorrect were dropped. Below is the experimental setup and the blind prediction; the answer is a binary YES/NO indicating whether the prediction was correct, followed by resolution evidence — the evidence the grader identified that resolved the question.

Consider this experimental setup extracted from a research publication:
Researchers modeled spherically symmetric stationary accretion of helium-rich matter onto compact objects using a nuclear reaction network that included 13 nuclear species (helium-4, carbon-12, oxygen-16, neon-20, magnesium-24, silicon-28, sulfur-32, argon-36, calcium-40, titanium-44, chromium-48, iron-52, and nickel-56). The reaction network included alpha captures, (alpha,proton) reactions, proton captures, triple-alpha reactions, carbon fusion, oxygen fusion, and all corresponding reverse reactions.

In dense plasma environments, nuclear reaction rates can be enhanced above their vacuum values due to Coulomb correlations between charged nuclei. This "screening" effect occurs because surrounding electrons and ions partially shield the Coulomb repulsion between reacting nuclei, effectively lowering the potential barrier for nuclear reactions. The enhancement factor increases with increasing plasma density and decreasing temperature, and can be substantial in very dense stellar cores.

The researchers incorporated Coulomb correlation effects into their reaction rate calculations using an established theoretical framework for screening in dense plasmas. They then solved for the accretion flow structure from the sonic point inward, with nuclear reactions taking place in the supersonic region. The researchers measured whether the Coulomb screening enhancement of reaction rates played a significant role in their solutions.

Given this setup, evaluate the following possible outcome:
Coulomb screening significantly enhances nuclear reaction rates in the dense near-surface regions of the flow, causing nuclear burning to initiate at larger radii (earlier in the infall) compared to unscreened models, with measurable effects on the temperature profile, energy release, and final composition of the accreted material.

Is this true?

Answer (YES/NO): NO